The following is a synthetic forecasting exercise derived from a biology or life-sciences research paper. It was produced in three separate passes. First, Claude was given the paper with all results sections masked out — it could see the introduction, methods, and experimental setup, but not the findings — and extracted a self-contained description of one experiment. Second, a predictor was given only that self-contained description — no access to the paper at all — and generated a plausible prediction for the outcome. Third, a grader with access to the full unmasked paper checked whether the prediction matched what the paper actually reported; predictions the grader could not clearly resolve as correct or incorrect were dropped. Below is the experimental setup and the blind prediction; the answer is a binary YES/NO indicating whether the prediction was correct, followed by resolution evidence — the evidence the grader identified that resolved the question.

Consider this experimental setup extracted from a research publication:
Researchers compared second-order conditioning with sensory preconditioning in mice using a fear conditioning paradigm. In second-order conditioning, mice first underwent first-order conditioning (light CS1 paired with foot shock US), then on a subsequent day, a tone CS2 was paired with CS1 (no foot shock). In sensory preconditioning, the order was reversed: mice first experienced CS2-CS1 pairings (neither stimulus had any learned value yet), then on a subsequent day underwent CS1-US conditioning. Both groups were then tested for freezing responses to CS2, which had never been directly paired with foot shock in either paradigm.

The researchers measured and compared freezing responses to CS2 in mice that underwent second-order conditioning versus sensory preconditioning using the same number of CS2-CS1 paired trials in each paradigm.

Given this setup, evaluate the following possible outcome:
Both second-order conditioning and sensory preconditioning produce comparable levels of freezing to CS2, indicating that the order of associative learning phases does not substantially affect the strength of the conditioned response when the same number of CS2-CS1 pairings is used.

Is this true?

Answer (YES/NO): NO